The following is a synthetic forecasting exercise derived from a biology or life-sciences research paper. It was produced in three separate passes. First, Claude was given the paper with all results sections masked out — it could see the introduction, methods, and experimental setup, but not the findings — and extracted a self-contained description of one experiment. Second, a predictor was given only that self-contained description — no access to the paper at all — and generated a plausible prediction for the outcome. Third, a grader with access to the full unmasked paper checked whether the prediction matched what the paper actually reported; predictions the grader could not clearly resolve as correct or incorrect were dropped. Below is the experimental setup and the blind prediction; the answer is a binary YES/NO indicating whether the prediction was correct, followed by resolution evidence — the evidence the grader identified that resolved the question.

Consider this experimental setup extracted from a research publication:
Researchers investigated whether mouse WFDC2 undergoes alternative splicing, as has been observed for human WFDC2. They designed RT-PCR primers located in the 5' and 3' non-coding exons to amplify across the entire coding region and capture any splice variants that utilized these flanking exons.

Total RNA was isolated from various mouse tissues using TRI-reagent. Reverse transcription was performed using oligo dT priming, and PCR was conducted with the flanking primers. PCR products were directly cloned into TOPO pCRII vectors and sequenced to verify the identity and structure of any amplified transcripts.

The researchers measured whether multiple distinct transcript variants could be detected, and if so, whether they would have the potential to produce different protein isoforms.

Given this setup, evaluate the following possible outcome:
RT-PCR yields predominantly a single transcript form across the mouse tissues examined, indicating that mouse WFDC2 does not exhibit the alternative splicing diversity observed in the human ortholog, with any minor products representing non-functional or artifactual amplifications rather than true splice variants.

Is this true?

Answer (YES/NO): NO